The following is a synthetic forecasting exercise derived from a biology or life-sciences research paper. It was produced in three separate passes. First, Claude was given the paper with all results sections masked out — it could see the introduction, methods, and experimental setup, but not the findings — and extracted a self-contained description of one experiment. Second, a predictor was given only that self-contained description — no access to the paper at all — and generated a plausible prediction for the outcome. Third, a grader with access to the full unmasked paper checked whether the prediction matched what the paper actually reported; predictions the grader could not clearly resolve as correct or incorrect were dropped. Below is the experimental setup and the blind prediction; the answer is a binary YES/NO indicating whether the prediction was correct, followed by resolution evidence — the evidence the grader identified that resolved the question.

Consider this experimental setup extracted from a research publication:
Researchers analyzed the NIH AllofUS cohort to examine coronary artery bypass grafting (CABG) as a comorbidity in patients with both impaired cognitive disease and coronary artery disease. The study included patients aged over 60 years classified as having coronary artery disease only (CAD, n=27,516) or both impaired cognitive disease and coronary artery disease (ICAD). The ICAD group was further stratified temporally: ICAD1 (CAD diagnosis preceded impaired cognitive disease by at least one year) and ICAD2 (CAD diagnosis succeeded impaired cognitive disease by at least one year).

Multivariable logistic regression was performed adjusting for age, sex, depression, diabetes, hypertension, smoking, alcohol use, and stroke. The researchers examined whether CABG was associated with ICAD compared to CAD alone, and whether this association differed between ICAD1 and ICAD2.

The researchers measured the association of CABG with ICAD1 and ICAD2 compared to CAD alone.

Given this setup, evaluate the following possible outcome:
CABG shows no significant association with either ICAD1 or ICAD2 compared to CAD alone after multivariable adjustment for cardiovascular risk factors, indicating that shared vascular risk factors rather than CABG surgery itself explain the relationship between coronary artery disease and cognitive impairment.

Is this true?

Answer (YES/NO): NO